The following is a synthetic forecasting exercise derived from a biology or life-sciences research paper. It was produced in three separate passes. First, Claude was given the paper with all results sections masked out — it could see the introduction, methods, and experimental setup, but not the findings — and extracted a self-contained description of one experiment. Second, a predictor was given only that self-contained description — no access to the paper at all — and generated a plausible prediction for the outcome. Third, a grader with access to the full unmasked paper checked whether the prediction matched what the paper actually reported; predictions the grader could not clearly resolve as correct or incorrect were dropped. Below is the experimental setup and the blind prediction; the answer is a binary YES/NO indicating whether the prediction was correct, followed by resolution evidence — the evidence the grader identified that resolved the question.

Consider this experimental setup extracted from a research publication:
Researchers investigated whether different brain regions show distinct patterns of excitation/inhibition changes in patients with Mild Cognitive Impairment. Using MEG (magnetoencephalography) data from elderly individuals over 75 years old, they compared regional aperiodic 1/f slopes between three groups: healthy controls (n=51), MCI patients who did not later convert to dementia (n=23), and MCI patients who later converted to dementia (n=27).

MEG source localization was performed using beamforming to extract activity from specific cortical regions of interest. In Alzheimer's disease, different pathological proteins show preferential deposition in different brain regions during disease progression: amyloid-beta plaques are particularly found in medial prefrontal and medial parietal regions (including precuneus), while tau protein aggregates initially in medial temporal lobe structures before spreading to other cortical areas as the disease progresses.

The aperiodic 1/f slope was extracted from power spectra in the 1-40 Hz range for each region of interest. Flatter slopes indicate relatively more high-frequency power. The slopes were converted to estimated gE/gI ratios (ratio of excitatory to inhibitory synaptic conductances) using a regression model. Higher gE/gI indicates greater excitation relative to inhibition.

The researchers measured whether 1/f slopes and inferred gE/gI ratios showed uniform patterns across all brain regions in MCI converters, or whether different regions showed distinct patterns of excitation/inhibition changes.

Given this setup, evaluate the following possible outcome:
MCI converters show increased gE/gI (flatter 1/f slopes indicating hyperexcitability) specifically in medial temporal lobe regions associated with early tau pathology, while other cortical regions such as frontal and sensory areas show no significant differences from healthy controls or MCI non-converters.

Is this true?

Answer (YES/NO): NO